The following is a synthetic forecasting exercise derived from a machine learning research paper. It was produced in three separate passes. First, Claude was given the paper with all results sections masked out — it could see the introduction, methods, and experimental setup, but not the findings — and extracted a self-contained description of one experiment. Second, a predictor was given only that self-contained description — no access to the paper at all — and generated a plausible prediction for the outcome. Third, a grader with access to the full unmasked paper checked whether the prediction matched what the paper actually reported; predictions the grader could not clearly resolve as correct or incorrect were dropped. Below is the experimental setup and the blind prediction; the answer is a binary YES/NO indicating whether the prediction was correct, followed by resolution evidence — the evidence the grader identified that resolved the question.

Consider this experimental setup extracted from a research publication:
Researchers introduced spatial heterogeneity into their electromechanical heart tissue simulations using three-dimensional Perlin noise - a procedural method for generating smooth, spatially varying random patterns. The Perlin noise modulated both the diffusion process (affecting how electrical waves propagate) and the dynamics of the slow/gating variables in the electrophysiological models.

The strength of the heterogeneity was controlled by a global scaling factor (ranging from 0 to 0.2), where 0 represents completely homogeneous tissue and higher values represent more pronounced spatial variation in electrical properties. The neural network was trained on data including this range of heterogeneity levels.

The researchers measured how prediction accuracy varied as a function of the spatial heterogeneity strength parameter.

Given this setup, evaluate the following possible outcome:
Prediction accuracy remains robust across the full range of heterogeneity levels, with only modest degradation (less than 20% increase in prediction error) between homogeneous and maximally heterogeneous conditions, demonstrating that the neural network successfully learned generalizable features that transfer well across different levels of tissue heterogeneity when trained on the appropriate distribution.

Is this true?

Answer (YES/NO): NO